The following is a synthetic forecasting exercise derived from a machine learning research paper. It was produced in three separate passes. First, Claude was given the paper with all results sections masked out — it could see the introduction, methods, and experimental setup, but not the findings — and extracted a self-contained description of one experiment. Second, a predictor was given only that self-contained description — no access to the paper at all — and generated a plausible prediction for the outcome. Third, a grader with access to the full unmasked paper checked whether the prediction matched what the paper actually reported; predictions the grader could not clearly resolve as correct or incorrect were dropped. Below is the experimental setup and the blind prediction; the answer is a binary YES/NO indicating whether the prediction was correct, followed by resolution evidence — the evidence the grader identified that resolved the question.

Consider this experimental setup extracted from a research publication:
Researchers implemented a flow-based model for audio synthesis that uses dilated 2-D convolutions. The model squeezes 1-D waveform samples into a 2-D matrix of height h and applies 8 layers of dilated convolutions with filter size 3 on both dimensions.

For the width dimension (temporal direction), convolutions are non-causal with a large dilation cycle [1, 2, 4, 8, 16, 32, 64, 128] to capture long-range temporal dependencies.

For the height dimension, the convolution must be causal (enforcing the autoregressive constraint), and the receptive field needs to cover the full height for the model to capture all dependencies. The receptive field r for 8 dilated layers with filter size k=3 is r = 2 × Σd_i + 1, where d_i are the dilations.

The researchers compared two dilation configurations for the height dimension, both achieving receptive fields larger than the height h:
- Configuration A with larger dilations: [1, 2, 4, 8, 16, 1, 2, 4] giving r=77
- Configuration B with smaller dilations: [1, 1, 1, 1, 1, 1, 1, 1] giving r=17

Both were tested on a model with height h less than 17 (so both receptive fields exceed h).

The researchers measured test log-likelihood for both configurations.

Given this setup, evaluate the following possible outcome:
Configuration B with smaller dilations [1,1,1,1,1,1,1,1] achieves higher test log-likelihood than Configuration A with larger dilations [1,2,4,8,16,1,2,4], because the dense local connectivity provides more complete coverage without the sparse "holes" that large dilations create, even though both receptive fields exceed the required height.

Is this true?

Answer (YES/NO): YES